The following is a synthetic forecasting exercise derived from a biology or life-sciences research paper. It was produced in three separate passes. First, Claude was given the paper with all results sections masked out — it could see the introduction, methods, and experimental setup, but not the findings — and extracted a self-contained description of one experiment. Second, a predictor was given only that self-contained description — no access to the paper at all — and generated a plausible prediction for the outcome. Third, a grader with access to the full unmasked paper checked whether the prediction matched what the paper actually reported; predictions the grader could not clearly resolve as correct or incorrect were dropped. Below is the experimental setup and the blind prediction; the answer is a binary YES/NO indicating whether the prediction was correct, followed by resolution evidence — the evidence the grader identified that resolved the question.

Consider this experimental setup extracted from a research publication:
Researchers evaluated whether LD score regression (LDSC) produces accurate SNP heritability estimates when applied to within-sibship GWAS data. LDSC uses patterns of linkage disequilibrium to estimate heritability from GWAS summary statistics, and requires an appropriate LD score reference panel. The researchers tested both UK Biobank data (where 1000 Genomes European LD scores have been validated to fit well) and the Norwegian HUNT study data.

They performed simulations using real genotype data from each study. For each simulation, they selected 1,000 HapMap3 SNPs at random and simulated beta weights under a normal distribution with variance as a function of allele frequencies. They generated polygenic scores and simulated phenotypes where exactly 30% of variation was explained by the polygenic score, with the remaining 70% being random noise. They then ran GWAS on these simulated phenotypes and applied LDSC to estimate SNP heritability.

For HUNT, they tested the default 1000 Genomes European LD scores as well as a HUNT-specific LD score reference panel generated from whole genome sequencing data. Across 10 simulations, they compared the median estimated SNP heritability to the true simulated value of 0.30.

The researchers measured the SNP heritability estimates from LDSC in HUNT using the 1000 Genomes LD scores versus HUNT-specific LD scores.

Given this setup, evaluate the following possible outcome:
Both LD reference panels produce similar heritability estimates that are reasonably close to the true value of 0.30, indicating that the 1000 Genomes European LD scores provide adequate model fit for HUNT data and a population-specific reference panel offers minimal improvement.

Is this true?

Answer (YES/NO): YES